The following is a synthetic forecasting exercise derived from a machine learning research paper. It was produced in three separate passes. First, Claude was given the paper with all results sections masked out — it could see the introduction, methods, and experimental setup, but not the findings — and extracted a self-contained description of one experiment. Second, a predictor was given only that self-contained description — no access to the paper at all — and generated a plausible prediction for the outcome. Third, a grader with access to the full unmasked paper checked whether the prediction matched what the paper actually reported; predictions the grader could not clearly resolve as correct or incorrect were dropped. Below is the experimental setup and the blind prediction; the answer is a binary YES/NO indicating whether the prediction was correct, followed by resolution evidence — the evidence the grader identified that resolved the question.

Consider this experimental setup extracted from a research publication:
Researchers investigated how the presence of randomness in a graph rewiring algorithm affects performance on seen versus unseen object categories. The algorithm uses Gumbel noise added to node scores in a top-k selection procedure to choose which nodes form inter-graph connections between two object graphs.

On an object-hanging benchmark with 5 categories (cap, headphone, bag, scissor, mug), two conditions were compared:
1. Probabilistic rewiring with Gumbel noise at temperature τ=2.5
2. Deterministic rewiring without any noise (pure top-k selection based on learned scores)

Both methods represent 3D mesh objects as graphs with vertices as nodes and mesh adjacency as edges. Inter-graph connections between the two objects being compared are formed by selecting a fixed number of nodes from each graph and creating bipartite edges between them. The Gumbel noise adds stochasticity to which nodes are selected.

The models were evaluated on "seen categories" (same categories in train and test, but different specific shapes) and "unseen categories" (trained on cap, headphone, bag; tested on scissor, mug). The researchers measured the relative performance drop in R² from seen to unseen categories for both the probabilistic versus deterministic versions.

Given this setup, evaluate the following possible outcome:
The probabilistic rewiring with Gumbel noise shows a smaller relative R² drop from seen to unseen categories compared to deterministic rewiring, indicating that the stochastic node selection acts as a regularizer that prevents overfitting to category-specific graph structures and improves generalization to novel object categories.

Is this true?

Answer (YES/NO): YES